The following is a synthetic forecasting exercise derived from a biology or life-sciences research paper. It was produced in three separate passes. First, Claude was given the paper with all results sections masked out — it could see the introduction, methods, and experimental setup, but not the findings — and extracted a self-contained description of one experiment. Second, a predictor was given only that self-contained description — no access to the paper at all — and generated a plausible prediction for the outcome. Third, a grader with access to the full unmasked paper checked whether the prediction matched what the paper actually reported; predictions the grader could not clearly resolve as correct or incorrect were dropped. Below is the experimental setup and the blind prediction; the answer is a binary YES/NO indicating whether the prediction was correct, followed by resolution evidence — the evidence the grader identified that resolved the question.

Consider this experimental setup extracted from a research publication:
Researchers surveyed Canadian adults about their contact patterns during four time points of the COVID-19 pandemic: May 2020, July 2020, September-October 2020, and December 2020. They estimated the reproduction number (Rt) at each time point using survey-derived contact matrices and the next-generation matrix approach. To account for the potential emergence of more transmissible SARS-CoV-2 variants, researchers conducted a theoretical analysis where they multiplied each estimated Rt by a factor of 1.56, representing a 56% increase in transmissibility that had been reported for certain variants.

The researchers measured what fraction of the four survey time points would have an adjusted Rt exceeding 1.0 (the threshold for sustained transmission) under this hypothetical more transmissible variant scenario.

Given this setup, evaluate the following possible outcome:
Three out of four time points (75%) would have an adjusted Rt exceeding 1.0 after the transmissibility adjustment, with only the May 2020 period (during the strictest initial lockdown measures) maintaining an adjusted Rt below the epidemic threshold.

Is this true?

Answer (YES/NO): NO